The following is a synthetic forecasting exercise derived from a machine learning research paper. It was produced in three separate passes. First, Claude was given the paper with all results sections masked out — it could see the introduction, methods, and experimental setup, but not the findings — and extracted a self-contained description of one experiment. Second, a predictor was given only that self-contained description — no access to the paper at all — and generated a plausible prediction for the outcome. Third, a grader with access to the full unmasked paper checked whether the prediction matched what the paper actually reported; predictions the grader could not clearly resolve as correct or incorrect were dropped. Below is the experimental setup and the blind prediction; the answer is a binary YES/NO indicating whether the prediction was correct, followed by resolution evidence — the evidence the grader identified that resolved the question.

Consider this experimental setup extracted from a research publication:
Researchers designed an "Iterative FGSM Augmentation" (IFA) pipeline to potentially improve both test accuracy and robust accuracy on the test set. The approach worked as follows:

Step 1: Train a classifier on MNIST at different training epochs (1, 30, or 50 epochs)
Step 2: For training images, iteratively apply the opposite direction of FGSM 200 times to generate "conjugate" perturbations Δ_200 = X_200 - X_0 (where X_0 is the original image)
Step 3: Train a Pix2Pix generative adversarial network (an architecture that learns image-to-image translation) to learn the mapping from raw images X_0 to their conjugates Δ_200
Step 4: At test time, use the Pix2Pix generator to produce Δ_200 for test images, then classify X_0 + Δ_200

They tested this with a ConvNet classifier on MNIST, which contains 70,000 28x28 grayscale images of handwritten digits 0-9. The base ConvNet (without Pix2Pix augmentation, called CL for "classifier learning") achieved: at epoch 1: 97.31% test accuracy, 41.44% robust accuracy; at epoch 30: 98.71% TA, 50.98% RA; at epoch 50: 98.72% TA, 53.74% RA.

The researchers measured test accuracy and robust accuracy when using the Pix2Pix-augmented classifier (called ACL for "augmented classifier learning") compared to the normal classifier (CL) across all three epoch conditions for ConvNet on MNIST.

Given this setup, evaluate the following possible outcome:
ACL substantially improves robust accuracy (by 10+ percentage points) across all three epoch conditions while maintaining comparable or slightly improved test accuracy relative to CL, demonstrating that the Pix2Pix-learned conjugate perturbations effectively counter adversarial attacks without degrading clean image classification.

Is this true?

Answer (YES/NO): YES